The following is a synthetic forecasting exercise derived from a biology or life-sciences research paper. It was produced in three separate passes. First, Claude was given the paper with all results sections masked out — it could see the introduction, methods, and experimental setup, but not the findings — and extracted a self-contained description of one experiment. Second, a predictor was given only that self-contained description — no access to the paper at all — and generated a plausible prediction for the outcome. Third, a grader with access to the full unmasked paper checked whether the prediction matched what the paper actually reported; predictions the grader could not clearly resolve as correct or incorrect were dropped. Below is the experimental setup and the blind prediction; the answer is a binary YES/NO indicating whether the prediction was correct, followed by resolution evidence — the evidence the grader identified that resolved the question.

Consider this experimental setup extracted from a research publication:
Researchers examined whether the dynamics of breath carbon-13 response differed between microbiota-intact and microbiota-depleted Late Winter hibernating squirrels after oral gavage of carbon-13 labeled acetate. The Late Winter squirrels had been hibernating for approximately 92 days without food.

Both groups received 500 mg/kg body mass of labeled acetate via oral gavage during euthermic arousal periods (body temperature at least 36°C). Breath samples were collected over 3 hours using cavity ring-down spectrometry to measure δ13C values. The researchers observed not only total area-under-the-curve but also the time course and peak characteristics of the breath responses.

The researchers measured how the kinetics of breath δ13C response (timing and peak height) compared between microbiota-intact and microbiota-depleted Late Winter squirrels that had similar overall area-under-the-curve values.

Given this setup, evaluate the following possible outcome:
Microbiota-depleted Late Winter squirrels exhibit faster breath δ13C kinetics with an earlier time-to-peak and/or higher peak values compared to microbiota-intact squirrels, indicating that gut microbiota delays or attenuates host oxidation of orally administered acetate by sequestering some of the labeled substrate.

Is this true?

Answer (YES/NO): YES